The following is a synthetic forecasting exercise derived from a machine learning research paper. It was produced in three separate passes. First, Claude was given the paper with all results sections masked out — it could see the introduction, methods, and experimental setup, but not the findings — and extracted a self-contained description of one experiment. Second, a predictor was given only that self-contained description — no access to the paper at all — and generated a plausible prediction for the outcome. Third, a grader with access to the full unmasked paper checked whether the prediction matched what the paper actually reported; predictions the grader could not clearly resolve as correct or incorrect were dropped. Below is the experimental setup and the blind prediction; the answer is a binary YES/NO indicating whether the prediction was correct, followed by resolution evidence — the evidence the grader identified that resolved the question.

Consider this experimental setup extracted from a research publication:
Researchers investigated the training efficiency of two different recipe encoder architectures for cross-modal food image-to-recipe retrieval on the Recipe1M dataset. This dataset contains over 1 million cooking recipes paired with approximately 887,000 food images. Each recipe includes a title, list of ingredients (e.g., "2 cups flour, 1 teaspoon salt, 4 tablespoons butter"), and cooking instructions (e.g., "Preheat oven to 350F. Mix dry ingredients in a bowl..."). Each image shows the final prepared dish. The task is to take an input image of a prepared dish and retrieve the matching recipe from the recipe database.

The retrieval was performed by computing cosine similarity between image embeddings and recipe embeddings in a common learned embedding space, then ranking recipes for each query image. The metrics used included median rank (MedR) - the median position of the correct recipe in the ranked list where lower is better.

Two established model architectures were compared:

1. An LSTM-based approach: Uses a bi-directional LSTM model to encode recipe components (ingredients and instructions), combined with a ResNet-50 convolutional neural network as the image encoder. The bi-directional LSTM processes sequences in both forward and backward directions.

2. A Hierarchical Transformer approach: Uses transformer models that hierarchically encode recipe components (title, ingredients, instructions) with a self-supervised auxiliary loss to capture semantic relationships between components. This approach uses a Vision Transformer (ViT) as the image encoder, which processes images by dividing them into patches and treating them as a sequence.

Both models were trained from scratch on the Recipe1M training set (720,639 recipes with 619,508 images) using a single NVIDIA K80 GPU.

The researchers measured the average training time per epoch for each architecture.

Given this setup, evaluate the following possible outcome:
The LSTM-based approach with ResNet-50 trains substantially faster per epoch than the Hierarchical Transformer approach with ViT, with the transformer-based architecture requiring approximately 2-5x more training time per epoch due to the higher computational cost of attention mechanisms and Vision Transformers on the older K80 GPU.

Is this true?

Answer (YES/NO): YES